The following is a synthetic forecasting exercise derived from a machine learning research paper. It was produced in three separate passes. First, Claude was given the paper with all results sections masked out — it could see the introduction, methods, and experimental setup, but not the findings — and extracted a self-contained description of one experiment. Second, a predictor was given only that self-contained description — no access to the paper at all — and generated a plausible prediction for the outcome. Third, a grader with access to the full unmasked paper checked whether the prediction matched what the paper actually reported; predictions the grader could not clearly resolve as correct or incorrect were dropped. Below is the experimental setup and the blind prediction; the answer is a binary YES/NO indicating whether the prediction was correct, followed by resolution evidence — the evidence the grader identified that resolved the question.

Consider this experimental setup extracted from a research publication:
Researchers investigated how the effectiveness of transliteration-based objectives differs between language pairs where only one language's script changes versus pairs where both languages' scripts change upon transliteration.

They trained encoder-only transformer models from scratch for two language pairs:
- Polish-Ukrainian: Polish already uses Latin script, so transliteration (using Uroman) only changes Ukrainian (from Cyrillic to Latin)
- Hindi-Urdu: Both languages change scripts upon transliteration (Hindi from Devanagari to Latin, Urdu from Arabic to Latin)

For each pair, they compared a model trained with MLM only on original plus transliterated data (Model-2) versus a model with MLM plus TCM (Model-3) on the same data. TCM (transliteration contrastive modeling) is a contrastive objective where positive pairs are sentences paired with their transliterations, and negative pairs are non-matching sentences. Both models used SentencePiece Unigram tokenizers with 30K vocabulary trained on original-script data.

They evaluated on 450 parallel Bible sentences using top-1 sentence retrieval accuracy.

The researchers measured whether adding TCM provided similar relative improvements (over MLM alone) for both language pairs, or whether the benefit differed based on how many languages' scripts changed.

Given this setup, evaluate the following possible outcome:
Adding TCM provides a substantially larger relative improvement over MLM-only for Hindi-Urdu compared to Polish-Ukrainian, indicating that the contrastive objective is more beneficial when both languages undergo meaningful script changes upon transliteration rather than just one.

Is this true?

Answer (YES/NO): YES